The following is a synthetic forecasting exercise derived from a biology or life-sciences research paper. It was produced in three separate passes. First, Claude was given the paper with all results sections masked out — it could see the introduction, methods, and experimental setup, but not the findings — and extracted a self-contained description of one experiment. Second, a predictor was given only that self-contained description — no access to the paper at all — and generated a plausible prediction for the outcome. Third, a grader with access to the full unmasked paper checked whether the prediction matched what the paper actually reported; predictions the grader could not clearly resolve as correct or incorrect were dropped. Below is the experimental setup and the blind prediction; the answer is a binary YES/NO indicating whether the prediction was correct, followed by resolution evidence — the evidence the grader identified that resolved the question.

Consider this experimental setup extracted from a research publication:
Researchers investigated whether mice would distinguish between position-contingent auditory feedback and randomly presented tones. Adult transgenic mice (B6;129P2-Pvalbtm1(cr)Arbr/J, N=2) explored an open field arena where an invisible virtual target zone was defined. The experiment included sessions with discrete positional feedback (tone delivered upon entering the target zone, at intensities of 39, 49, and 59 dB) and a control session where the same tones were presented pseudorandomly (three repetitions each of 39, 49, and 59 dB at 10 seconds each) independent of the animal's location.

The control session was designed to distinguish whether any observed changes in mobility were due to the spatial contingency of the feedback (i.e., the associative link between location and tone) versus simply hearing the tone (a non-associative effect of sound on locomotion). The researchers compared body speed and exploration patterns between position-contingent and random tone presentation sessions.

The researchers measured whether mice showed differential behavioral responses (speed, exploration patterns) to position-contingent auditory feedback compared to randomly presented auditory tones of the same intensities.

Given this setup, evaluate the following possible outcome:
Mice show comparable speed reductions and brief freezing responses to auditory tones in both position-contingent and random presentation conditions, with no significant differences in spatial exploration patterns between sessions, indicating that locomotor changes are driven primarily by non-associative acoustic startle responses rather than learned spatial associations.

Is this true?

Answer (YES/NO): NO